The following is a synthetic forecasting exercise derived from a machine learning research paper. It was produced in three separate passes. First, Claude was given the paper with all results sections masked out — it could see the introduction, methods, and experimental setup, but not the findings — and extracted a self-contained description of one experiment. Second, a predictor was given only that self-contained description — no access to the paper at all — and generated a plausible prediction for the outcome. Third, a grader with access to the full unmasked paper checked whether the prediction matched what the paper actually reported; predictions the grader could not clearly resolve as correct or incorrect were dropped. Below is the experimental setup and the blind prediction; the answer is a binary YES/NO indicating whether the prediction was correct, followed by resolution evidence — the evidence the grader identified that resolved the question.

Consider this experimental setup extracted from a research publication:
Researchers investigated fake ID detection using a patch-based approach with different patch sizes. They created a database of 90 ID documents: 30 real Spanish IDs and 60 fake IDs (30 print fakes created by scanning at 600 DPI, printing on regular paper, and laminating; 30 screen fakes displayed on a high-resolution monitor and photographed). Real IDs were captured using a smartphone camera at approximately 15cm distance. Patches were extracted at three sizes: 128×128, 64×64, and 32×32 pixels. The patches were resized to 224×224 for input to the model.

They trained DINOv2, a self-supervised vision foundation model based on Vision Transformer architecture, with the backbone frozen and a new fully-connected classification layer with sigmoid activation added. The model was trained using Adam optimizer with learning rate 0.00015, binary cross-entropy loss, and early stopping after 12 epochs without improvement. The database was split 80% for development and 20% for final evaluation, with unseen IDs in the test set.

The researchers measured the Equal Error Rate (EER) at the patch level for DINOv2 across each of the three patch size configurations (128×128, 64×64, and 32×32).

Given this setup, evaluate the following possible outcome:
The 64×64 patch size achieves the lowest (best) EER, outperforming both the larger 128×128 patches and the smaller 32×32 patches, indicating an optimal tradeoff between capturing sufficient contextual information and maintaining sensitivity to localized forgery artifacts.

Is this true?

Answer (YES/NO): NO